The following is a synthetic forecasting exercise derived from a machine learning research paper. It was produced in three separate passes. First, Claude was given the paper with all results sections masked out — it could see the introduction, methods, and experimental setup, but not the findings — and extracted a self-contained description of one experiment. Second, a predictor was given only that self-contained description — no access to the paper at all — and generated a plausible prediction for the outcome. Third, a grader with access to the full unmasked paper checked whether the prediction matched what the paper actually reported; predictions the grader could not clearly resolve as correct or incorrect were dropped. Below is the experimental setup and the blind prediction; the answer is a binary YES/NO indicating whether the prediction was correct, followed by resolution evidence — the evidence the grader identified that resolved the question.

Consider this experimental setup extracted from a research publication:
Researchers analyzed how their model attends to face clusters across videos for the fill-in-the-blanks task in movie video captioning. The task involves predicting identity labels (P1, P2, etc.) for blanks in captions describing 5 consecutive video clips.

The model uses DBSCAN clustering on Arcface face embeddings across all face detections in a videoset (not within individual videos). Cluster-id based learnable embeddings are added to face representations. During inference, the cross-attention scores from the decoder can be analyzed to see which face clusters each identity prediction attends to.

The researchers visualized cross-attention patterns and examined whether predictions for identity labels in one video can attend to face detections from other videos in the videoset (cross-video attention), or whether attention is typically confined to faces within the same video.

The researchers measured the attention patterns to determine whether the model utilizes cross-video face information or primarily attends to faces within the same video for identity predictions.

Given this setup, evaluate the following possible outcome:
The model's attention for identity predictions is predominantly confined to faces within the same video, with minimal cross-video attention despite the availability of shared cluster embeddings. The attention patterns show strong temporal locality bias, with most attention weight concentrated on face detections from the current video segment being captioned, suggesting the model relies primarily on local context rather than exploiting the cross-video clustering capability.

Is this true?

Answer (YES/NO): NO